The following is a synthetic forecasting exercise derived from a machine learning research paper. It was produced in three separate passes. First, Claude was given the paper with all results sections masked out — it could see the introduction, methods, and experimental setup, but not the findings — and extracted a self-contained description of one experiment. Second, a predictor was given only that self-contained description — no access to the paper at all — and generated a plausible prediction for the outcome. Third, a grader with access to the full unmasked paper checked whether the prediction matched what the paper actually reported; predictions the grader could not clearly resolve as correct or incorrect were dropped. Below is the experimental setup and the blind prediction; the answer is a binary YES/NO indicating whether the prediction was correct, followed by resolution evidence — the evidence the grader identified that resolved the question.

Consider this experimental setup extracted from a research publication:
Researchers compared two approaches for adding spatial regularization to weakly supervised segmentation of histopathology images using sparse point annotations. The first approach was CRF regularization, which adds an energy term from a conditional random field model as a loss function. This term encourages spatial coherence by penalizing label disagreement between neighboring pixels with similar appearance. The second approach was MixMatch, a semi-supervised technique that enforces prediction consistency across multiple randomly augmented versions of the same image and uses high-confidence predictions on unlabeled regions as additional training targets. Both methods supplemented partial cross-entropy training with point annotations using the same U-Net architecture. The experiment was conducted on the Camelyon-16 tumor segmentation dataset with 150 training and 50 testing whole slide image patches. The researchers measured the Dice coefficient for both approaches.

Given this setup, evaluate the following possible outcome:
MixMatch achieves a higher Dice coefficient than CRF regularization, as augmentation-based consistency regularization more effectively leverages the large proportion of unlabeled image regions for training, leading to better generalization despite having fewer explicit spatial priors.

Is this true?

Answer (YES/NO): NO